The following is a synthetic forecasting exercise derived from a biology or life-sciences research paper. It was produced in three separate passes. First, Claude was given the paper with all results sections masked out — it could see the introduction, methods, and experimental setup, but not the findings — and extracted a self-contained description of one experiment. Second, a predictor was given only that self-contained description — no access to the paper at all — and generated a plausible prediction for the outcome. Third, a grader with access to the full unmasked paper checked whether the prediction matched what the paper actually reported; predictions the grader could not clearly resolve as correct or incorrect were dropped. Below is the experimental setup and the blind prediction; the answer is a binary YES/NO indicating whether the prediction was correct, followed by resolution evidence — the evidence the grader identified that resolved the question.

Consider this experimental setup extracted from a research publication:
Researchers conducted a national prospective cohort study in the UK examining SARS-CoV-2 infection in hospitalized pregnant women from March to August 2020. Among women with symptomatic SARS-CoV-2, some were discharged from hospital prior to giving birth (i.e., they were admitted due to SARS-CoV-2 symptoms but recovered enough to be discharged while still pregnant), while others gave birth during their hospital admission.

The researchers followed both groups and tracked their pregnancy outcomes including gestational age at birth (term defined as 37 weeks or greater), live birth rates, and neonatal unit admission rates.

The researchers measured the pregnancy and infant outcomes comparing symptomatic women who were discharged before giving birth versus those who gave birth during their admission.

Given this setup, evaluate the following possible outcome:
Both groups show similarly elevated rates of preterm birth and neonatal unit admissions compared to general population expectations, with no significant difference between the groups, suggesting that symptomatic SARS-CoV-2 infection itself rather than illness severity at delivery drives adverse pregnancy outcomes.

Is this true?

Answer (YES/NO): NO